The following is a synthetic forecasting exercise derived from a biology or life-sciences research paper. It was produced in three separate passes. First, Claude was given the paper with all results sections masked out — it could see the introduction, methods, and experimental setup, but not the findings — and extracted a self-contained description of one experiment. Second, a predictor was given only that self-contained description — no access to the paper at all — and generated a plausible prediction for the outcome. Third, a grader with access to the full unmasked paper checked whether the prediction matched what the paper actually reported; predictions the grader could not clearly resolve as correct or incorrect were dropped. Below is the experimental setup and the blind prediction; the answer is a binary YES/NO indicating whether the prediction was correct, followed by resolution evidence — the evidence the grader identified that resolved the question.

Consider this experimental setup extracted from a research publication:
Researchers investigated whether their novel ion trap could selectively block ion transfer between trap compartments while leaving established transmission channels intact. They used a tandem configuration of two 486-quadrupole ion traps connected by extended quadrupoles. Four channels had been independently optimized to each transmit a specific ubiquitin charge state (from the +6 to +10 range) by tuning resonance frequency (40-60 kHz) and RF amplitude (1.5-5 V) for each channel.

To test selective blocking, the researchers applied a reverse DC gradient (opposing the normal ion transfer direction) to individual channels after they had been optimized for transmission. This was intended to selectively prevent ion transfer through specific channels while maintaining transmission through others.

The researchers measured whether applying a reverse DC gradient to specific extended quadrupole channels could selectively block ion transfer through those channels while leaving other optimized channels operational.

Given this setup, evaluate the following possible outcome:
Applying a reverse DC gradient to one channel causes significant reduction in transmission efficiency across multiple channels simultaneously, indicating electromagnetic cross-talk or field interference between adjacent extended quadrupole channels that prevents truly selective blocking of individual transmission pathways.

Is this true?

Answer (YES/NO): NO